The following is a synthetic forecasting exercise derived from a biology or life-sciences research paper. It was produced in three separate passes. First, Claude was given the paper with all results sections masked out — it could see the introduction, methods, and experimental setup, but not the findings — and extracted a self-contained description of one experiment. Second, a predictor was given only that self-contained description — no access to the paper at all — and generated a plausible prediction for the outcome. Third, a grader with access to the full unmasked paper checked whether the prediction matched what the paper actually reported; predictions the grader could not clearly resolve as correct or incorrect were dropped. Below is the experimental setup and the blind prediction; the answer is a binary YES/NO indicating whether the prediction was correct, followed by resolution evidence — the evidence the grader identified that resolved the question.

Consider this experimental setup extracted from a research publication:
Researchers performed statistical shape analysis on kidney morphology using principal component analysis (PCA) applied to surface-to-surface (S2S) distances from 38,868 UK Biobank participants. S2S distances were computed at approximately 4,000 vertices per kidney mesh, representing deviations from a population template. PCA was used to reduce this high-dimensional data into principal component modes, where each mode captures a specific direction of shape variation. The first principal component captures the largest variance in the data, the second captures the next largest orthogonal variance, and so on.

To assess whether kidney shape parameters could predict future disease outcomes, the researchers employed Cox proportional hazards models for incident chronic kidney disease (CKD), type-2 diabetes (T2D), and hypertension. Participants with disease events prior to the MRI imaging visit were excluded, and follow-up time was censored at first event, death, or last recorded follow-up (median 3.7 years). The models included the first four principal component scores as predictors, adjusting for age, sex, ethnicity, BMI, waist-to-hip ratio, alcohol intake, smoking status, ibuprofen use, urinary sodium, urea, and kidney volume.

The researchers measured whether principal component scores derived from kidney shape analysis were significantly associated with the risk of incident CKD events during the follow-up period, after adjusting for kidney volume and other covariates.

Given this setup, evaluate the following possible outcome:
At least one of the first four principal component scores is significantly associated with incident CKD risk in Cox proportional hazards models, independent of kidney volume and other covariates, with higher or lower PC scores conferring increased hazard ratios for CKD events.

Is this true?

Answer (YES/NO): YES